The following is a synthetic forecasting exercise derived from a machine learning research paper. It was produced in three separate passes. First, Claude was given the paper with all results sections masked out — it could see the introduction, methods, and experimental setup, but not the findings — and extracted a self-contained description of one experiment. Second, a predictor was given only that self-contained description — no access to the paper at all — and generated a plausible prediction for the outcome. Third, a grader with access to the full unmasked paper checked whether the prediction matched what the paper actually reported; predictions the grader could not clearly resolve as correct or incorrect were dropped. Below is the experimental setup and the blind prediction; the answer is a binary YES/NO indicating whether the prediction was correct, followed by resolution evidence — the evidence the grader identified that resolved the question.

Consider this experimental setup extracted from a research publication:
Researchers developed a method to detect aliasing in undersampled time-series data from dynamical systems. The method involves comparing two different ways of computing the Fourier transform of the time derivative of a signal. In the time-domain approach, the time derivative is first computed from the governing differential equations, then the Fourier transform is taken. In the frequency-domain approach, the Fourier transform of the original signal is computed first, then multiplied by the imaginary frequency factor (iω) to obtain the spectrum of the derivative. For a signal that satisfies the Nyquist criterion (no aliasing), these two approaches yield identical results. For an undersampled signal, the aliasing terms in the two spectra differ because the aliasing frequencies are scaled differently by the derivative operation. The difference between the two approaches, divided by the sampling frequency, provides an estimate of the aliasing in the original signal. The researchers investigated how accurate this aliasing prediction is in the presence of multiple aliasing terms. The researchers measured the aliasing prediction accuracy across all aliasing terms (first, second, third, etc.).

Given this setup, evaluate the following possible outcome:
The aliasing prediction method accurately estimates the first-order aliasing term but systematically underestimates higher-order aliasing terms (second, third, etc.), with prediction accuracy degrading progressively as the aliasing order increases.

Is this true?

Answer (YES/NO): NO